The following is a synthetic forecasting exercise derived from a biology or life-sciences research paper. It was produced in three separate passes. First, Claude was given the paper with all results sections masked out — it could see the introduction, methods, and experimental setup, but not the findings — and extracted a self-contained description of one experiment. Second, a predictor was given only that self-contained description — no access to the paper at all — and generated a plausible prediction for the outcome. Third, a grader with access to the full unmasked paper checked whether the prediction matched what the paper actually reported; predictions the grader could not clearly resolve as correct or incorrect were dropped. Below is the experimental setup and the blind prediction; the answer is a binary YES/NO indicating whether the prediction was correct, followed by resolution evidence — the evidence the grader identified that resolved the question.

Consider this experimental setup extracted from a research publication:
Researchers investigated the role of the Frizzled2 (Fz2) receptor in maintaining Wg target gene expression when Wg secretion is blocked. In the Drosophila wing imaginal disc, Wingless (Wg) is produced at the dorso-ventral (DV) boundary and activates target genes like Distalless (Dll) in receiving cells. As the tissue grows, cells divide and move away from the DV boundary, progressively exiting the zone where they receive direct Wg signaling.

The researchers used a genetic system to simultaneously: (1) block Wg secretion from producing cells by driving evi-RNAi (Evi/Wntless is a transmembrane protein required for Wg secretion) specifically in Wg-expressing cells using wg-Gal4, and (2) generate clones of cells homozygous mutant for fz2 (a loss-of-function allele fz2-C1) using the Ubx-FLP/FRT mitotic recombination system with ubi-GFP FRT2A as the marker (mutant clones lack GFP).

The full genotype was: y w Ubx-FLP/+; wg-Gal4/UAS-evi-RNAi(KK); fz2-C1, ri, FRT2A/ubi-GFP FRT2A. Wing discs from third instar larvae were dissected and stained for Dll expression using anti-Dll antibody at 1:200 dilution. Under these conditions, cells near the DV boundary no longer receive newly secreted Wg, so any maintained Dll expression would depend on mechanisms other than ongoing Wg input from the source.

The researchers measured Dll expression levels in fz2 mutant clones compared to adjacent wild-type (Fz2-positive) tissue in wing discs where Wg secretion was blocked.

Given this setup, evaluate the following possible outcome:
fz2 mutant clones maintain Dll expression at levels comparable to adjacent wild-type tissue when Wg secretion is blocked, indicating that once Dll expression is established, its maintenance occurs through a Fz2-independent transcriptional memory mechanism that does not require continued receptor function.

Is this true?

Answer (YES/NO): NO